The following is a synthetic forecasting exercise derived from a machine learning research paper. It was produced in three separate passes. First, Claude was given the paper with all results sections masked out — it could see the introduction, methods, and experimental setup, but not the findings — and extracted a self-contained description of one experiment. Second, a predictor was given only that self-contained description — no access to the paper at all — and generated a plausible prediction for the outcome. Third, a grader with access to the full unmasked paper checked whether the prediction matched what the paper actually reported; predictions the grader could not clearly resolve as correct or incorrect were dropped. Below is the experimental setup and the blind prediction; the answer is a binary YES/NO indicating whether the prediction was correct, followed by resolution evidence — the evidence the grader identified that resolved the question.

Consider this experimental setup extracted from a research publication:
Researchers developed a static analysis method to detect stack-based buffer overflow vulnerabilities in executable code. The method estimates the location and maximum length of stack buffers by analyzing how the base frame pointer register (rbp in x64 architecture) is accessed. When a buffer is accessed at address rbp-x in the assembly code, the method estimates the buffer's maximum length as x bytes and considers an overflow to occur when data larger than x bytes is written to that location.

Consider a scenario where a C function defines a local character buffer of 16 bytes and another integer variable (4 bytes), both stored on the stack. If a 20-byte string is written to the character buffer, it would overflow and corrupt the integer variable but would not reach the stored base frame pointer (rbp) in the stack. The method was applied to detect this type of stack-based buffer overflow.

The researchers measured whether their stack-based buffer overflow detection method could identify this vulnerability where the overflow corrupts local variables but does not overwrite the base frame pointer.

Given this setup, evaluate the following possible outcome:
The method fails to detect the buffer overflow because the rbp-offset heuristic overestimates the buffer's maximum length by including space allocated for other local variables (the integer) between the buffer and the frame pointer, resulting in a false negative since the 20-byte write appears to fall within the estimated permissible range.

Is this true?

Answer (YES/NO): YES